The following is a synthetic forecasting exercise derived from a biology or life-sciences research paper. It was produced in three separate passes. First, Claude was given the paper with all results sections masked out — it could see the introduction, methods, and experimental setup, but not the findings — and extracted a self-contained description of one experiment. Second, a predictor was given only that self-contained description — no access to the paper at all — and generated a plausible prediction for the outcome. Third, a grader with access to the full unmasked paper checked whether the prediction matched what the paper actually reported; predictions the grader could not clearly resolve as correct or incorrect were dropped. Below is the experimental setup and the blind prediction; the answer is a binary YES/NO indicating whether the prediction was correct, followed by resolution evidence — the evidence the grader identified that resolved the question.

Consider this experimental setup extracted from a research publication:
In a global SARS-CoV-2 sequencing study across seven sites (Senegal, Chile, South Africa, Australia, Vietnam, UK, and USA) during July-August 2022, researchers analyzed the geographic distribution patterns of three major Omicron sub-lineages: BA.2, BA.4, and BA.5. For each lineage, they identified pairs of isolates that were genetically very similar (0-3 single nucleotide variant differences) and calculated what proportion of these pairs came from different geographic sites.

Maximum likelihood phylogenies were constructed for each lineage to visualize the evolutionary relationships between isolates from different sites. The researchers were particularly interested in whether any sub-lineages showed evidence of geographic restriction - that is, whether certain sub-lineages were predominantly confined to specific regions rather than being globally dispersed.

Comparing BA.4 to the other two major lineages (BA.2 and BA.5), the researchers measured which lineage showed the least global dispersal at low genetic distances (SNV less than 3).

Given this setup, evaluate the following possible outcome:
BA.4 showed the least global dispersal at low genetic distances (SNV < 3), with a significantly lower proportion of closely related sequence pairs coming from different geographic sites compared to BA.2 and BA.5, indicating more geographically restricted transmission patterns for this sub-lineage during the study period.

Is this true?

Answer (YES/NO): YES